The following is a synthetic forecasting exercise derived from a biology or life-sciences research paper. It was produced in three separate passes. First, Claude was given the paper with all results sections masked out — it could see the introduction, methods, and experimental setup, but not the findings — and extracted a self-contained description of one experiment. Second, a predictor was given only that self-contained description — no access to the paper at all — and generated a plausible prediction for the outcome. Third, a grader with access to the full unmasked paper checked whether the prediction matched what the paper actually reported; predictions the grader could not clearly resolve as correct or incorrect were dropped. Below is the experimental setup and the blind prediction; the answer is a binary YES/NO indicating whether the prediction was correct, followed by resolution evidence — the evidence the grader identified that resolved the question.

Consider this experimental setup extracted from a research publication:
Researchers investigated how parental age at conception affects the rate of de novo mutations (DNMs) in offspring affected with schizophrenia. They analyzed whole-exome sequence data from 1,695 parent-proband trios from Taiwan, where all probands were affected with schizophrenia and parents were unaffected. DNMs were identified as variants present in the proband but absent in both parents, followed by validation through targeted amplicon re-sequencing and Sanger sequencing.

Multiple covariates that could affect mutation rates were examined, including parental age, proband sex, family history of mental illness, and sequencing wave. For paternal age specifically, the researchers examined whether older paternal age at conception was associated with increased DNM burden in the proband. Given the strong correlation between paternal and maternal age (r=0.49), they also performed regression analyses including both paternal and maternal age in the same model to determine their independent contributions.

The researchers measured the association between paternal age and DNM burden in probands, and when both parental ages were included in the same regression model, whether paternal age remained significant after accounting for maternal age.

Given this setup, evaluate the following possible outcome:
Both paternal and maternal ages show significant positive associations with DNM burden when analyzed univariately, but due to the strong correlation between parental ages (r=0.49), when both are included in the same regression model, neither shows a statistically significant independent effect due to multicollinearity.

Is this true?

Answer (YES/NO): NO